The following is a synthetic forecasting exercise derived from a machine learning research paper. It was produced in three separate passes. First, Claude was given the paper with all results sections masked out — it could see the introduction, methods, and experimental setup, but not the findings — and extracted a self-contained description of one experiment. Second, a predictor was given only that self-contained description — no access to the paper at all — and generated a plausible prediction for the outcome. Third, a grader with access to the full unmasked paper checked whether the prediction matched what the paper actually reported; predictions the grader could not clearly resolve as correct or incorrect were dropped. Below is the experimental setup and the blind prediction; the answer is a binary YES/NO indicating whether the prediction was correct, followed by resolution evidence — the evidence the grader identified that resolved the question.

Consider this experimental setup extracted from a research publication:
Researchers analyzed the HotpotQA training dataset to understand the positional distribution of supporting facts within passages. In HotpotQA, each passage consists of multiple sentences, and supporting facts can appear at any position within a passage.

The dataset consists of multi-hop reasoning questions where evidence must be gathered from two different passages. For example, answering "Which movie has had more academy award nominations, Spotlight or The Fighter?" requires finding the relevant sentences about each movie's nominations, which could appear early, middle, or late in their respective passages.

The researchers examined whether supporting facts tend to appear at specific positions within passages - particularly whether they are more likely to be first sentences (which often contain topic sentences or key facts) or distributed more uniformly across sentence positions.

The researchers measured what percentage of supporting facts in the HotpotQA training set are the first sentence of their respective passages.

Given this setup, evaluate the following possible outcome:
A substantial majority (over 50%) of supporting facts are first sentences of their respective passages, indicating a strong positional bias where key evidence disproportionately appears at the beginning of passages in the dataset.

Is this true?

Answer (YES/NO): YES